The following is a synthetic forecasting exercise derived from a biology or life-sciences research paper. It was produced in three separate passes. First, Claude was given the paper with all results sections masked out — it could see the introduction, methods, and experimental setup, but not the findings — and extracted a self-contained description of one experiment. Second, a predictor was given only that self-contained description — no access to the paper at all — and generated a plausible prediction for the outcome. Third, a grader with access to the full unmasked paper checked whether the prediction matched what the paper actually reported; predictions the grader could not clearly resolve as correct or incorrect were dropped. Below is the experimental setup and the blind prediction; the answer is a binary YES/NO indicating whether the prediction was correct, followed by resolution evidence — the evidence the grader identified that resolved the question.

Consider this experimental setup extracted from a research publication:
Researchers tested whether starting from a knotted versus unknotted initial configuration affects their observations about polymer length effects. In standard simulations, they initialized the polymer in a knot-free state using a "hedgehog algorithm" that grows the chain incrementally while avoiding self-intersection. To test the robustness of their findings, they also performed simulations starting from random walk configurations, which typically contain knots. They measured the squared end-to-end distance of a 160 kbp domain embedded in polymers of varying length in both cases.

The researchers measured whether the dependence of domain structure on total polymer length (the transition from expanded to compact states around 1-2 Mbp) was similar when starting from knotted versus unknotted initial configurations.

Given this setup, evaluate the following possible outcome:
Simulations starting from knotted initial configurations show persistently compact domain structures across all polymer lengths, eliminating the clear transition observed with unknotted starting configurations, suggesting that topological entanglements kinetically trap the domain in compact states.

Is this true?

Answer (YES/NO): NO